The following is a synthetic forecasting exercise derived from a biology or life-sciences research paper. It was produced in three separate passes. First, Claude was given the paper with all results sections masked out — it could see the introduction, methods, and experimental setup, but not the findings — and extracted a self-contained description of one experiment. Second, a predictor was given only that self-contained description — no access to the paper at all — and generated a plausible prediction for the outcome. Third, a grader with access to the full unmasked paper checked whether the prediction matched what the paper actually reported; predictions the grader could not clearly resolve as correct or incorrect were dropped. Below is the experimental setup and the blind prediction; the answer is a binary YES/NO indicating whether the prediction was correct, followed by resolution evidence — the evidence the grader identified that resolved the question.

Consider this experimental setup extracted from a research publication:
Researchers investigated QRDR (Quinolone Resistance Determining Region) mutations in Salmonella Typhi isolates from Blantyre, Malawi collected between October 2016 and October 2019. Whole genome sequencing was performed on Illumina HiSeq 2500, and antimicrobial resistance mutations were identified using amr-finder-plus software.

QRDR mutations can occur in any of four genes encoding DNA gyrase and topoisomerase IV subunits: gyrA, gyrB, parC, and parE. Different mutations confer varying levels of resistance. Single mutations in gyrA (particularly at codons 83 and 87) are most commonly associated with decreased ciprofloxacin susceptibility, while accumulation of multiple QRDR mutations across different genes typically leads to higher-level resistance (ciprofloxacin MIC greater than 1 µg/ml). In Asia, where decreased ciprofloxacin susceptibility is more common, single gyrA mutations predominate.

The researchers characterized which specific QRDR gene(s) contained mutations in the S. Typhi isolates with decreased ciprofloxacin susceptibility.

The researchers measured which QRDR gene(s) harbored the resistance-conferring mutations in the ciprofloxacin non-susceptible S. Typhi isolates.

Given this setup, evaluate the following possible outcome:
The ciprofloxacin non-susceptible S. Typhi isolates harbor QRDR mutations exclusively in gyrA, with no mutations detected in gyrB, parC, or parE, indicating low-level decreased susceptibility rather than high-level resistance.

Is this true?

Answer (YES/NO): NO